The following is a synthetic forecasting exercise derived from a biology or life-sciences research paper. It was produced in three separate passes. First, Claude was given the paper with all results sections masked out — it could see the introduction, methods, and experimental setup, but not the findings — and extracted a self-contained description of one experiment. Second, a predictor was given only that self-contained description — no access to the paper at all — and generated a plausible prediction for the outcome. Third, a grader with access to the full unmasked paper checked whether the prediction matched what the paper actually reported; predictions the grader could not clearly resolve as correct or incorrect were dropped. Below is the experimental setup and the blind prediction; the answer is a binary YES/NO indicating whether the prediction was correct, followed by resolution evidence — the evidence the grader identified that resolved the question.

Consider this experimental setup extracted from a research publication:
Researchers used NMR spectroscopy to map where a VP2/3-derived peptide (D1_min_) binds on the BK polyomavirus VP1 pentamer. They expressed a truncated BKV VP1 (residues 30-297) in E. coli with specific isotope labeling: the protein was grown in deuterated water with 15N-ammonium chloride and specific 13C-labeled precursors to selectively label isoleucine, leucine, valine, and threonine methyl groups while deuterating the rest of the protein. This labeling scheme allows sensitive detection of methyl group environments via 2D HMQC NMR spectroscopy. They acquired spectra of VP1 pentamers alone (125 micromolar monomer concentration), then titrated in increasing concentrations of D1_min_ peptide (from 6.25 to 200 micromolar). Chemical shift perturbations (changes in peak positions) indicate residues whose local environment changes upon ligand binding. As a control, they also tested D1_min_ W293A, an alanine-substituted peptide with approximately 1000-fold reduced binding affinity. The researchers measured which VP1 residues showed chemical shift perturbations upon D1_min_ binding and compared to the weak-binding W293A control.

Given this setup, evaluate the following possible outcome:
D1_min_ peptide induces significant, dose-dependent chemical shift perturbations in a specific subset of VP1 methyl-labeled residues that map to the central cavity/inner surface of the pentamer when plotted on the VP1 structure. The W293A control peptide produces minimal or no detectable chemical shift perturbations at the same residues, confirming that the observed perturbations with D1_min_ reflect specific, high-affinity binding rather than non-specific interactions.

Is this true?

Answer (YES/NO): NO